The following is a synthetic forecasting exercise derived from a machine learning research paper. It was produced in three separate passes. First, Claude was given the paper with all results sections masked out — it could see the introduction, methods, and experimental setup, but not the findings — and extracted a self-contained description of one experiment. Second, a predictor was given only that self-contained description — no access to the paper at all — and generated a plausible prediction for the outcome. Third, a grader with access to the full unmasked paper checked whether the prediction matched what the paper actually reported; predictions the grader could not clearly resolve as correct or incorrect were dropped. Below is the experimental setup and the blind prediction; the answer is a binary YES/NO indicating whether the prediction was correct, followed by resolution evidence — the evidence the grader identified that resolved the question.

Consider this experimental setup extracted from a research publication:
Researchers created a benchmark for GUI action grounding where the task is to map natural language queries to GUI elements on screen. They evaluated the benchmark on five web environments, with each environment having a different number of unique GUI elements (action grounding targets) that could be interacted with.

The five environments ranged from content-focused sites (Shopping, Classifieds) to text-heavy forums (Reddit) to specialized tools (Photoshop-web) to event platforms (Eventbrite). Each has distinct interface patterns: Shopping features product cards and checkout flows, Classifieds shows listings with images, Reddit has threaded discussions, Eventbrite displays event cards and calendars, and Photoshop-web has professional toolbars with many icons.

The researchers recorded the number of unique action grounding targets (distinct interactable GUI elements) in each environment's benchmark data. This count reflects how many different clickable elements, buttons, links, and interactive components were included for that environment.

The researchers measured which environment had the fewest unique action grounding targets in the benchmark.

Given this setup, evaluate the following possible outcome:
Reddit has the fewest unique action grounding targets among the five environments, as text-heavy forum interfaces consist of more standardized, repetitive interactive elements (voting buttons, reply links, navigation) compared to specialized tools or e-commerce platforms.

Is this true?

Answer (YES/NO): NO